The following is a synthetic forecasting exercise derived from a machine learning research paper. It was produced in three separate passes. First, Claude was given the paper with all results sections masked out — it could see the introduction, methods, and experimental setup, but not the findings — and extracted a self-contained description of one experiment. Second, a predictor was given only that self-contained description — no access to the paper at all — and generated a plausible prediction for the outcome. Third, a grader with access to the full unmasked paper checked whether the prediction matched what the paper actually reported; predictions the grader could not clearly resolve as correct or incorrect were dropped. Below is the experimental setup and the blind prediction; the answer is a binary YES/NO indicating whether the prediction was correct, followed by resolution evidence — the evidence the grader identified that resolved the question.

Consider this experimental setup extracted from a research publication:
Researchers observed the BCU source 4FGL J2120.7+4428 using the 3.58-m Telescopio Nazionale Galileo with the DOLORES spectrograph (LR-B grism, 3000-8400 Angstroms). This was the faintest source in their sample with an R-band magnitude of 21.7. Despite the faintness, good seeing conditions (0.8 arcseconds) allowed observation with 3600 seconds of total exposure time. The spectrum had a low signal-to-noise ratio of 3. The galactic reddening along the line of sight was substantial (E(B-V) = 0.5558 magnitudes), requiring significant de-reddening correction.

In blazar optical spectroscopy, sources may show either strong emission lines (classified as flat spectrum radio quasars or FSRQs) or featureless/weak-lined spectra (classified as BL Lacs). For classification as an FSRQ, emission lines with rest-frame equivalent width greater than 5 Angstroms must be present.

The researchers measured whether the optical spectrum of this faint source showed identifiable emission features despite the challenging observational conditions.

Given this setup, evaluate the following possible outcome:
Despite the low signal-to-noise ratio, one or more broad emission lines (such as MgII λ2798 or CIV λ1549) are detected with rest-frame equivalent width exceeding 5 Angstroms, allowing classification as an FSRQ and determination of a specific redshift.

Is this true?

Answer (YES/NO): YES